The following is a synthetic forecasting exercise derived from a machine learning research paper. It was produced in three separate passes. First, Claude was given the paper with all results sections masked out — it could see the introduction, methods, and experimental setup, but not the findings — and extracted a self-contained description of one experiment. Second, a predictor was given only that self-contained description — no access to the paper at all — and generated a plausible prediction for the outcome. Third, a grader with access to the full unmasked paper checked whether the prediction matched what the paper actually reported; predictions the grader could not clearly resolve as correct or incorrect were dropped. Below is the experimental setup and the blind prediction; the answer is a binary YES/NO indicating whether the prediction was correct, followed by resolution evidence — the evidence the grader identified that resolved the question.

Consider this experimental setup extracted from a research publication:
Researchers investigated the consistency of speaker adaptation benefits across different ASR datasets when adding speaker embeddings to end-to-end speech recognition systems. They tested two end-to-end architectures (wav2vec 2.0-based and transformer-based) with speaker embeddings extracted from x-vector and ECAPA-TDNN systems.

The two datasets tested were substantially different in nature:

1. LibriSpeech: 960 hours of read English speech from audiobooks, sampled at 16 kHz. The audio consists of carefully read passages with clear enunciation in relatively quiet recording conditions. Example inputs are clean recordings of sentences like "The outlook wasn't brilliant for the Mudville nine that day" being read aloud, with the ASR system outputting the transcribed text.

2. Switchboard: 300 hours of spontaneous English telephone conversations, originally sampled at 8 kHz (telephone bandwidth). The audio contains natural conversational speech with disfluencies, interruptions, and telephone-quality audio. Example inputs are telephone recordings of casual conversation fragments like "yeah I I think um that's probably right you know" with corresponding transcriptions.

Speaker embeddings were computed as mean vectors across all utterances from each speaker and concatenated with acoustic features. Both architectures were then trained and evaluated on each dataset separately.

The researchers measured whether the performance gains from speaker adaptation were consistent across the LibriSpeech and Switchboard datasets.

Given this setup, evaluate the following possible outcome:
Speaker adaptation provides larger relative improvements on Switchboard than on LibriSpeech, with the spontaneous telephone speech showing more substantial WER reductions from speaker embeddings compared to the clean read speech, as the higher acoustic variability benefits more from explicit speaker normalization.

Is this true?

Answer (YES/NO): NO